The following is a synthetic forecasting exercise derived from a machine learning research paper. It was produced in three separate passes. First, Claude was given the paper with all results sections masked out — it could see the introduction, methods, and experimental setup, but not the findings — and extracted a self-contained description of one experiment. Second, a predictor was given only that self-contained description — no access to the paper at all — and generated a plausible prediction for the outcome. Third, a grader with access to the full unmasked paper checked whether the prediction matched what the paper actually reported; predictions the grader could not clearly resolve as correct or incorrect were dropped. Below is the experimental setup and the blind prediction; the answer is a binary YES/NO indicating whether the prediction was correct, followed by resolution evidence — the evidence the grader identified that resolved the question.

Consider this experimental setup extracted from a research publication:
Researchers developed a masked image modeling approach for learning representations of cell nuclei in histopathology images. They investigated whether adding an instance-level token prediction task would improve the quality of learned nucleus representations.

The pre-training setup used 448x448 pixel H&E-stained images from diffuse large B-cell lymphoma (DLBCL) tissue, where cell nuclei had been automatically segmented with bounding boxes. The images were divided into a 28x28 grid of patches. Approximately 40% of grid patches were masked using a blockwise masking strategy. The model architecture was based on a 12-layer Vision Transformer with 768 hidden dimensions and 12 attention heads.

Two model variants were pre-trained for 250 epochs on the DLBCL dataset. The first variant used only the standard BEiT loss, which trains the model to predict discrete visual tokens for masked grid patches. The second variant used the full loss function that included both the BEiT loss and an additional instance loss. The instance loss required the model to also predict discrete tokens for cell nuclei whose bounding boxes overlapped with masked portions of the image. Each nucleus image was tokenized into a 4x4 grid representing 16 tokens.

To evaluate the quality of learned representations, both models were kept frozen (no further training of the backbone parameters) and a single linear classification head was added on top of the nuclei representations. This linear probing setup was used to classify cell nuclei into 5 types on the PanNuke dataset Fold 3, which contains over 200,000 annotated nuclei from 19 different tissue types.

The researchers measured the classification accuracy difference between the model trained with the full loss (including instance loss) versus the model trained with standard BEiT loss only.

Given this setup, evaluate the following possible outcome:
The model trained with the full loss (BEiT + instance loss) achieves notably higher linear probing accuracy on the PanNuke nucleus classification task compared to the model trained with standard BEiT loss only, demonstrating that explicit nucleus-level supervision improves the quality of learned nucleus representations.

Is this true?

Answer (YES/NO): YES